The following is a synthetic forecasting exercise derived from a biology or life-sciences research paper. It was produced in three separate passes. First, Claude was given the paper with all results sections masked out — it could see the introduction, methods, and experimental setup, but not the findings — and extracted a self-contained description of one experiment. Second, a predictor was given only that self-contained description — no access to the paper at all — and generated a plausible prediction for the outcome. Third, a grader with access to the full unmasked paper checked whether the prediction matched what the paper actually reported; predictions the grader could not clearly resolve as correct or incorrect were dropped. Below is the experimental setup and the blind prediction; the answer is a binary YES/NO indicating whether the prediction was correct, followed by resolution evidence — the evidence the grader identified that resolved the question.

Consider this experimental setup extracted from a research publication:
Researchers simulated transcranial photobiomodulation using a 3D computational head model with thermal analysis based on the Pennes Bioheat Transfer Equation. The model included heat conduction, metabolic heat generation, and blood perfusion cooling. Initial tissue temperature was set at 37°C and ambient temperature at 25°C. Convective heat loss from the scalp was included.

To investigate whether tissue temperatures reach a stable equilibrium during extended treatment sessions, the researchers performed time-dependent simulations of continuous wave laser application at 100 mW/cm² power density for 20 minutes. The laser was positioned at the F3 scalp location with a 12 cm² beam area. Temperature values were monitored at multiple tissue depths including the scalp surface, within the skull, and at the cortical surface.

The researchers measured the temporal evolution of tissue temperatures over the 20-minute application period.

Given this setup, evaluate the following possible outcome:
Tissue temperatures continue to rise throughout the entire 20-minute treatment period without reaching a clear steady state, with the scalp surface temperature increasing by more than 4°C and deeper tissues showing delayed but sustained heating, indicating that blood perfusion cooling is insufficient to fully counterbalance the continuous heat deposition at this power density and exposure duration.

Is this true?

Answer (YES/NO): NO